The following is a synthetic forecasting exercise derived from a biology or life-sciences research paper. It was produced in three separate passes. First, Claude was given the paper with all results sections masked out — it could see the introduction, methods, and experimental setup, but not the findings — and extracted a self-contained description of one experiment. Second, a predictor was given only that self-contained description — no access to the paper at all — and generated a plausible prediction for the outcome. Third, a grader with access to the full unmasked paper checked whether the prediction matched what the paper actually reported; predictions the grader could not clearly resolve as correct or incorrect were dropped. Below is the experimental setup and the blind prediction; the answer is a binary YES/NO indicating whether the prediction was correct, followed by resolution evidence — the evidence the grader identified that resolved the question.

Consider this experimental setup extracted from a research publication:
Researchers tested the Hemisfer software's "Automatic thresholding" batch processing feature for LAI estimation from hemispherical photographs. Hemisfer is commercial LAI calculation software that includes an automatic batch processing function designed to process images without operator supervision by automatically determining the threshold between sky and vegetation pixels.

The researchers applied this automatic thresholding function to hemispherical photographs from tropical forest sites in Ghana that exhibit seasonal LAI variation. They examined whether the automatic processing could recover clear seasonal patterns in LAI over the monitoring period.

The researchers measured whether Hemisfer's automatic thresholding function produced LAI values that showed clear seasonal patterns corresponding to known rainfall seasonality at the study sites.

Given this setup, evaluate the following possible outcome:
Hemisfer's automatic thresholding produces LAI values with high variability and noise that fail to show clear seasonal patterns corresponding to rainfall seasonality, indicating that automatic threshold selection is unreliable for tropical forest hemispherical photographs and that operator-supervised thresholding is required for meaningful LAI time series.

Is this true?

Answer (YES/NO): NO